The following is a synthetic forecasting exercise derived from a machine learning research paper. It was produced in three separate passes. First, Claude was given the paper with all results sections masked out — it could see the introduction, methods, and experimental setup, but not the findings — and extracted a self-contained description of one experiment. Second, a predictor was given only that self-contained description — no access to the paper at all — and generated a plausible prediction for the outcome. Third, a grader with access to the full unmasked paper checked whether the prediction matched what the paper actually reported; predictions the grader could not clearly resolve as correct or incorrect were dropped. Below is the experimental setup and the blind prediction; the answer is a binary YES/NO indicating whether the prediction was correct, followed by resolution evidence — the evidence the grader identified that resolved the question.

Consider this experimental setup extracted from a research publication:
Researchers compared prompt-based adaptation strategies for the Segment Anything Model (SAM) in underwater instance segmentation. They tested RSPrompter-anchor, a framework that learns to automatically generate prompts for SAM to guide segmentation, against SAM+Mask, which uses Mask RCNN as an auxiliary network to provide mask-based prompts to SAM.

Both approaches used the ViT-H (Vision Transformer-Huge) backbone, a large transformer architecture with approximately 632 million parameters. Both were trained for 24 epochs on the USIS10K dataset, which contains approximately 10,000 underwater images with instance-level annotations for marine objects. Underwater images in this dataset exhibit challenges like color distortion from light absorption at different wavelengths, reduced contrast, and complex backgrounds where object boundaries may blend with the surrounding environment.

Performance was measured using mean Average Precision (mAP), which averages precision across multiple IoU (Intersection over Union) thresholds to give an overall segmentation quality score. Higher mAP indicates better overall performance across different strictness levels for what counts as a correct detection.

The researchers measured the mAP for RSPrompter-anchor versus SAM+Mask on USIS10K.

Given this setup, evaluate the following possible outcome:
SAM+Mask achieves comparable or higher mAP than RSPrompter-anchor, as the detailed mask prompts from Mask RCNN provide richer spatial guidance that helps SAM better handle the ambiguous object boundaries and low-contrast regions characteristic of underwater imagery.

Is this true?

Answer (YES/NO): NO